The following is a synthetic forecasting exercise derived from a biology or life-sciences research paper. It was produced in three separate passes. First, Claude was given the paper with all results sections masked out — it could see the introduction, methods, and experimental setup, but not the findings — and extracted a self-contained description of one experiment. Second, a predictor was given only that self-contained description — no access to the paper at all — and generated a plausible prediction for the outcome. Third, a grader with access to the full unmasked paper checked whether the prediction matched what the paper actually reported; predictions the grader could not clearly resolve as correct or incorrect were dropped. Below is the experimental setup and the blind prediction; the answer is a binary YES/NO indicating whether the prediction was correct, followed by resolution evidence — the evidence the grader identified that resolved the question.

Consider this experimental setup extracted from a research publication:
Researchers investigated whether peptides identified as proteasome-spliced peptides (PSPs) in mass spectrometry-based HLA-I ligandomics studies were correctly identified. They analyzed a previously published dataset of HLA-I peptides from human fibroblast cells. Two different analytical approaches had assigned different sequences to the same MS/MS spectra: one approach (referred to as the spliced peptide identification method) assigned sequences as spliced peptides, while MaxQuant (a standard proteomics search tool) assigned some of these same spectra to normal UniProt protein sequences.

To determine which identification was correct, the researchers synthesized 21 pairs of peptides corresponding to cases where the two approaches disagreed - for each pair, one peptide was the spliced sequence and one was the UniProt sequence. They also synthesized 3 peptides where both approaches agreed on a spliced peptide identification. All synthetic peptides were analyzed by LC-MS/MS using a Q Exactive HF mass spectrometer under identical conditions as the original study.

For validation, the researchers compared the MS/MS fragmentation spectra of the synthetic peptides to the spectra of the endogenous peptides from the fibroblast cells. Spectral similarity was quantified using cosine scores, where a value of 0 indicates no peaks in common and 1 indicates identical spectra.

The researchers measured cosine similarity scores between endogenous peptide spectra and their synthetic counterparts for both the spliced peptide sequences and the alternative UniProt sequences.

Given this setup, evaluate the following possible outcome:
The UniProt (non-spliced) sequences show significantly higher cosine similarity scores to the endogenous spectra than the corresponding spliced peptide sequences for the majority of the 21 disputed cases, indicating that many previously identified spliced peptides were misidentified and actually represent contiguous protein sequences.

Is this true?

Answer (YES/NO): YES